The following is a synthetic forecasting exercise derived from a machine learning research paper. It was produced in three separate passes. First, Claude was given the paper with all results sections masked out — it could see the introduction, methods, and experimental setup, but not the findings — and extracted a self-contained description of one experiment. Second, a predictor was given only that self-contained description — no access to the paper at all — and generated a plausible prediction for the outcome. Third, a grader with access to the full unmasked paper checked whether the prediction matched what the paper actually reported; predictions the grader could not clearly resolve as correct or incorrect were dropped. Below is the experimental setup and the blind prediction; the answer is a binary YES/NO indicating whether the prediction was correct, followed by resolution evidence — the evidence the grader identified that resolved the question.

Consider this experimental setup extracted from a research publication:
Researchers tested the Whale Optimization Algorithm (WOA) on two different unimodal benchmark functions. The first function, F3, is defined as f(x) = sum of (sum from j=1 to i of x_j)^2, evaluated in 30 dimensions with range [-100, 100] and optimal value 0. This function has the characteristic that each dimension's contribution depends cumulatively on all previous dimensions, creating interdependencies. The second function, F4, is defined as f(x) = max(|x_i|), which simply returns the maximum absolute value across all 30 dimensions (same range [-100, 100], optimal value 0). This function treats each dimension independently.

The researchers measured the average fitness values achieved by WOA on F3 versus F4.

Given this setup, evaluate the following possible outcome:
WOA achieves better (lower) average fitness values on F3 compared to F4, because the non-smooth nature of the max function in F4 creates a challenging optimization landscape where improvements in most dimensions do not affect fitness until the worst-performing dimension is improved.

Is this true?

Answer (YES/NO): NO